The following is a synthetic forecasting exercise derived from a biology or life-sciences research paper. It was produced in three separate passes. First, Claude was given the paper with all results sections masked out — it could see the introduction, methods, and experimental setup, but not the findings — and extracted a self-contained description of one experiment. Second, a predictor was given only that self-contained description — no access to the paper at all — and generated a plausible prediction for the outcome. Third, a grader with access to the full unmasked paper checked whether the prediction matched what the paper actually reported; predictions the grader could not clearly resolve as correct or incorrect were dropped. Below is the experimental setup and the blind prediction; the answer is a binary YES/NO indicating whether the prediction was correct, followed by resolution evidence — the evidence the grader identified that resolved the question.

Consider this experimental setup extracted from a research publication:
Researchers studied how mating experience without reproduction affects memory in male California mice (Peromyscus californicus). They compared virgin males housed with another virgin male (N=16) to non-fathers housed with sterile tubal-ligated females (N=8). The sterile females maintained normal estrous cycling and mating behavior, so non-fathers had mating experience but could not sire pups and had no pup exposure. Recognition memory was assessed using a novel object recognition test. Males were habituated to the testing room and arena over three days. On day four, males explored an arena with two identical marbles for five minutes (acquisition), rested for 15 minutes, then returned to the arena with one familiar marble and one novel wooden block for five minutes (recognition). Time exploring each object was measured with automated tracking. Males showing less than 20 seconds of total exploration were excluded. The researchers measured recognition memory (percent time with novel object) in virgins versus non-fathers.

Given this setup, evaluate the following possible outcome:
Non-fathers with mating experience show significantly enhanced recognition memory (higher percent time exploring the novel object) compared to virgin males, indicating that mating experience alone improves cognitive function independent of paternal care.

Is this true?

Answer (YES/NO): NO